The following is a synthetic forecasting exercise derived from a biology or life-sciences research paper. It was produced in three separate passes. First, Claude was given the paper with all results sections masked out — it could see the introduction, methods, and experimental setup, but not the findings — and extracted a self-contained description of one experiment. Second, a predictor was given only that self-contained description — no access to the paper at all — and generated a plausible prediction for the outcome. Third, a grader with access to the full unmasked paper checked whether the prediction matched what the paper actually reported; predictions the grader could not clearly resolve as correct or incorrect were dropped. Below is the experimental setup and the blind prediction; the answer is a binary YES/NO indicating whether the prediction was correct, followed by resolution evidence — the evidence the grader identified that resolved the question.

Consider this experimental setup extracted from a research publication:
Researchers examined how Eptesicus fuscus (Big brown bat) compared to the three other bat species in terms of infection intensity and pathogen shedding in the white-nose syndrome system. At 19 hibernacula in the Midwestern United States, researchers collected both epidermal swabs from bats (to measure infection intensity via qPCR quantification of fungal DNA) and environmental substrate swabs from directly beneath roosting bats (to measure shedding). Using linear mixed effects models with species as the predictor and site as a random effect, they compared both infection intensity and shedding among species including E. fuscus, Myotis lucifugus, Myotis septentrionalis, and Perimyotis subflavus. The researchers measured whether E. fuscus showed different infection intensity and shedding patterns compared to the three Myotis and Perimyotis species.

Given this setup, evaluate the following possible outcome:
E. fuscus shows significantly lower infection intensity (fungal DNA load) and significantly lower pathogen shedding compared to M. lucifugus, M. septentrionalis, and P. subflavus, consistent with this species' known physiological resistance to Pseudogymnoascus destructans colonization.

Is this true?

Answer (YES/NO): NO